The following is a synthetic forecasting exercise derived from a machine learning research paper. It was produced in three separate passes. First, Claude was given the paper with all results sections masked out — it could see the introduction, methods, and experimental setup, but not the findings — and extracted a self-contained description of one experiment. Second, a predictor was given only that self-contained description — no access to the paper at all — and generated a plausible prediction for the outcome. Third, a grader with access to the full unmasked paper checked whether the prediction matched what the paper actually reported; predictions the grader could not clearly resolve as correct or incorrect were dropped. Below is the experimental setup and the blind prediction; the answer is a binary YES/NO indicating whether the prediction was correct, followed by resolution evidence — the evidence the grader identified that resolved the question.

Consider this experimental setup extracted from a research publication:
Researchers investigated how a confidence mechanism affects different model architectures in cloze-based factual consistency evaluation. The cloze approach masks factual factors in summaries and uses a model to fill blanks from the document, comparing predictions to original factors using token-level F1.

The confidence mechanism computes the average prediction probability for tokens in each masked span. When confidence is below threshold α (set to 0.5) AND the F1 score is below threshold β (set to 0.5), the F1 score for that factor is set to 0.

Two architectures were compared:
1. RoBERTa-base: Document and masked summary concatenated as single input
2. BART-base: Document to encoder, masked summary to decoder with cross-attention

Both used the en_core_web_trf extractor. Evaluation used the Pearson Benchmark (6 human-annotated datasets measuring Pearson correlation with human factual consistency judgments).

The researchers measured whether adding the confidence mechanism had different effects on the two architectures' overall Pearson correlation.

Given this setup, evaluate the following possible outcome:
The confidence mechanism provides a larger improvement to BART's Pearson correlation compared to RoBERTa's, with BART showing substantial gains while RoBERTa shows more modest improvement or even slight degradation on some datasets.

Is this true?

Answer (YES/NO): NO